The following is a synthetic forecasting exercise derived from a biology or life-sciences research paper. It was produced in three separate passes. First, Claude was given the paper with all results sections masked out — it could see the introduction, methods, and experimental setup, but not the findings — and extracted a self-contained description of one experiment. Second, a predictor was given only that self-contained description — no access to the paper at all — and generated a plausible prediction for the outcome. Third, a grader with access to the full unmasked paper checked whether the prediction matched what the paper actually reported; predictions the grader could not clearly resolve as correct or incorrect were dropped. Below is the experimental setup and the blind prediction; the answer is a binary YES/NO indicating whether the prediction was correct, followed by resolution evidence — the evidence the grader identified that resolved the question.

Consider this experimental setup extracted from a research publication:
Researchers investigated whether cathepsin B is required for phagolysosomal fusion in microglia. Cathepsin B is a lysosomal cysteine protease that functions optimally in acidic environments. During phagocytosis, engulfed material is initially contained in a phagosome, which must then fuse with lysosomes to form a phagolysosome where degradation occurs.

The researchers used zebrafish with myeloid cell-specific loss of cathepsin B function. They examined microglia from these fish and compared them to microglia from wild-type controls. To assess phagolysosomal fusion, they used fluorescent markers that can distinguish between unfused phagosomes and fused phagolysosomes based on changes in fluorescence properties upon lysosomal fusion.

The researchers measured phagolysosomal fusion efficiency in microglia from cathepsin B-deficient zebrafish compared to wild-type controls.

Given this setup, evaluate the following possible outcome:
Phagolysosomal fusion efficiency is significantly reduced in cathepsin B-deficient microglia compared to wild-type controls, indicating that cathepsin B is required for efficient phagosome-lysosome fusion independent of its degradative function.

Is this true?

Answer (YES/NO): NO